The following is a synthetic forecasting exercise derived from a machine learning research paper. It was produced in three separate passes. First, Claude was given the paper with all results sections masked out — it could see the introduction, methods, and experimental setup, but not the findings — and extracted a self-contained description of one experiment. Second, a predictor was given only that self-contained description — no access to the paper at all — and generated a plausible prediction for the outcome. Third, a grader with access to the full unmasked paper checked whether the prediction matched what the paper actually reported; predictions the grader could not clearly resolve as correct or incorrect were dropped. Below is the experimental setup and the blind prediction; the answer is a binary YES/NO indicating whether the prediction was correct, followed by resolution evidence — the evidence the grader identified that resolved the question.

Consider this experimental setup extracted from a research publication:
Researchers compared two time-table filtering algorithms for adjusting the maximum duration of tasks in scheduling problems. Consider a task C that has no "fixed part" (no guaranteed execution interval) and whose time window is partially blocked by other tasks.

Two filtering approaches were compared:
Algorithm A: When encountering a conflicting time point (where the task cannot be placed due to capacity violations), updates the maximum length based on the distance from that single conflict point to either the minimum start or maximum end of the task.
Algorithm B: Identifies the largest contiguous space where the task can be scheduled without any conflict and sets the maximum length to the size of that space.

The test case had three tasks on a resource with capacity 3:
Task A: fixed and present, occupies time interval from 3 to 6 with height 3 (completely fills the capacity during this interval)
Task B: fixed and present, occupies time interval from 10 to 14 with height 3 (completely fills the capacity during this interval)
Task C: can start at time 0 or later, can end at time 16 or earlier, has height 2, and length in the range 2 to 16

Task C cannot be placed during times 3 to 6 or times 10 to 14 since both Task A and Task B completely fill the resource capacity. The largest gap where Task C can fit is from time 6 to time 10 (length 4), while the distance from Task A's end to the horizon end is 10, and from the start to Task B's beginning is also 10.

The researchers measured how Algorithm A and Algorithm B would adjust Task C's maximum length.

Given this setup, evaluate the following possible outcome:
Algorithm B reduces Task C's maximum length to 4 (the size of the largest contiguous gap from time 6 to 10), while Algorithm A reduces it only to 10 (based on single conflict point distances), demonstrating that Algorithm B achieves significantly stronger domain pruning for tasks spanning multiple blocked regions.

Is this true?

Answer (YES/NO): YES